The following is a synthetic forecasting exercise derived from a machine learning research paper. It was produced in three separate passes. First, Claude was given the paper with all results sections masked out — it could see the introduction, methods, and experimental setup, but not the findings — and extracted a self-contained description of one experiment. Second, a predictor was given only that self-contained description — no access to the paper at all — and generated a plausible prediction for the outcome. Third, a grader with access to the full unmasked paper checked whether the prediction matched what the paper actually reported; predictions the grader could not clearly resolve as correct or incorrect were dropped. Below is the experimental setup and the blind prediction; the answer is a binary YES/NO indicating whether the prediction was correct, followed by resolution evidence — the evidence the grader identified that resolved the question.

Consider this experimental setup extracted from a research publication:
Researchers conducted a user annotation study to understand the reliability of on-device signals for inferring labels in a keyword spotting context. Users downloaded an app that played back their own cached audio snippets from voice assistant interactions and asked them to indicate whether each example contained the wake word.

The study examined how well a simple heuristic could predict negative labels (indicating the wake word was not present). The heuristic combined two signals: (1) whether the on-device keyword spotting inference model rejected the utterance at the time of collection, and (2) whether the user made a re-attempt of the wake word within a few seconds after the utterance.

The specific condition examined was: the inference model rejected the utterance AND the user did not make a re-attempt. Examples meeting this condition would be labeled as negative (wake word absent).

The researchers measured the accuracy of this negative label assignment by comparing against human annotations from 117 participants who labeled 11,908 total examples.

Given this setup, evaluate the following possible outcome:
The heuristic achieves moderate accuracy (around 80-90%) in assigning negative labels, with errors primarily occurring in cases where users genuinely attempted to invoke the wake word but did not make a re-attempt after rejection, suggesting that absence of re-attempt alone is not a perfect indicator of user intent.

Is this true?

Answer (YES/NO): NO